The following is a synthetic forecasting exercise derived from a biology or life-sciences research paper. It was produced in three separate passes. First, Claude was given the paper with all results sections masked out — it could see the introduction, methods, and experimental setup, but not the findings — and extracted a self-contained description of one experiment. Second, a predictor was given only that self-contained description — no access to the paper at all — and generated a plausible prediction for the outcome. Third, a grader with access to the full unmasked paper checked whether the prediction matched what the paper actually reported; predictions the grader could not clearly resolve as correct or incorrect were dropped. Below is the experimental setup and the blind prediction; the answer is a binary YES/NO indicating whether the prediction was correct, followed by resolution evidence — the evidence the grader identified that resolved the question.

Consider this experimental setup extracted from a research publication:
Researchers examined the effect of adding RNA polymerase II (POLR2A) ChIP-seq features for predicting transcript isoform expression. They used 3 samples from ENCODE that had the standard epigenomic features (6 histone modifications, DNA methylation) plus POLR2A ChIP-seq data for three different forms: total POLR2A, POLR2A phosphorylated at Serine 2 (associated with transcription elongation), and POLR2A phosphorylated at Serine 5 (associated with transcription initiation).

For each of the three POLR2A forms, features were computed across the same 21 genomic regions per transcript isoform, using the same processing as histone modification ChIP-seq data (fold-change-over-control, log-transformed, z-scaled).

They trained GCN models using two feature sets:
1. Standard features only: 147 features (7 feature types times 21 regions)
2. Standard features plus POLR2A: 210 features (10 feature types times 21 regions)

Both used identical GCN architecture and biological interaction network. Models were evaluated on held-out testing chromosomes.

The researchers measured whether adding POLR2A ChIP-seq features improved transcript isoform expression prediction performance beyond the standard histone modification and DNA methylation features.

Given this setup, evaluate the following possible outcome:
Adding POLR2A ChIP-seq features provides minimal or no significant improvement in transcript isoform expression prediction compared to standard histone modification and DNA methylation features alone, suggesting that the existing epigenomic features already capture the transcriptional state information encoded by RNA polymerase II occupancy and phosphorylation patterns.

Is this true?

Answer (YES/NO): YES